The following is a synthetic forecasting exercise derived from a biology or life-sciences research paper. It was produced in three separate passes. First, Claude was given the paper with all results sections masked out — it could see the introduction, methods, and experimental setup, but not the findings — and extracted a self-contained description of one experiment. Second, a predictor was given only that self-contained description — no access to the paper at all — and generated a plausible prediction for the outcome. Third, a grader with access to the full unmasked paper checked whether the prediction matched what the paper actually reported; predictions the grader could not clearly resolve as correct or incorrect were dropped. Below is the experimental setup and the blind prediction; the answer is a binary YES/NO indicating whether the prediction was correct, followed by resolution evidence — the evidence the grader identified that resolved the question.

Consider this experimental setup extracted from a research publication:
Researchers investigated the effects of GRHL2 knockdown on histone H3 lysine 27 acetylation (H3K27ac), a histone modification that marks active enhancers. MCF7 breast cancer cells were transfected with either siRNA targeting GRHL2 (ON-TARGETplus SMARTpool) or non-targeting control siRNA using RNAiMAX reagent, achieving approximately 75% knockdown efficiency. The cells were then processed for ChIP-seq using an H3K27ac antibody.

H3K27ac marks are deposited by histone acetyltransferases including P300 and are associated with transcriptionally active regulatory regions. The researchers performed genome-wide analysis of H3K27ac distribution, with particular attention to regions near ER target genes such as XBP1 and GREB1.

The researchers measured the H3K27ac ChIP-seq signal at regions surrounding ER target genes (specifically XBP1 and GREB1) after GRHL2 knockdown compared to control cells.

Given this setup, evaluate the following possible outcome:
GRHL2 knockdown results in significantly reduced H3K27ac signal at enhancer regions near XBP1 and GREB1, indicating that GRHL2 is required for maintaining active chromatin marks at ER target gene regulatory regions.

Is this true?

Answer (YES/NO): NO